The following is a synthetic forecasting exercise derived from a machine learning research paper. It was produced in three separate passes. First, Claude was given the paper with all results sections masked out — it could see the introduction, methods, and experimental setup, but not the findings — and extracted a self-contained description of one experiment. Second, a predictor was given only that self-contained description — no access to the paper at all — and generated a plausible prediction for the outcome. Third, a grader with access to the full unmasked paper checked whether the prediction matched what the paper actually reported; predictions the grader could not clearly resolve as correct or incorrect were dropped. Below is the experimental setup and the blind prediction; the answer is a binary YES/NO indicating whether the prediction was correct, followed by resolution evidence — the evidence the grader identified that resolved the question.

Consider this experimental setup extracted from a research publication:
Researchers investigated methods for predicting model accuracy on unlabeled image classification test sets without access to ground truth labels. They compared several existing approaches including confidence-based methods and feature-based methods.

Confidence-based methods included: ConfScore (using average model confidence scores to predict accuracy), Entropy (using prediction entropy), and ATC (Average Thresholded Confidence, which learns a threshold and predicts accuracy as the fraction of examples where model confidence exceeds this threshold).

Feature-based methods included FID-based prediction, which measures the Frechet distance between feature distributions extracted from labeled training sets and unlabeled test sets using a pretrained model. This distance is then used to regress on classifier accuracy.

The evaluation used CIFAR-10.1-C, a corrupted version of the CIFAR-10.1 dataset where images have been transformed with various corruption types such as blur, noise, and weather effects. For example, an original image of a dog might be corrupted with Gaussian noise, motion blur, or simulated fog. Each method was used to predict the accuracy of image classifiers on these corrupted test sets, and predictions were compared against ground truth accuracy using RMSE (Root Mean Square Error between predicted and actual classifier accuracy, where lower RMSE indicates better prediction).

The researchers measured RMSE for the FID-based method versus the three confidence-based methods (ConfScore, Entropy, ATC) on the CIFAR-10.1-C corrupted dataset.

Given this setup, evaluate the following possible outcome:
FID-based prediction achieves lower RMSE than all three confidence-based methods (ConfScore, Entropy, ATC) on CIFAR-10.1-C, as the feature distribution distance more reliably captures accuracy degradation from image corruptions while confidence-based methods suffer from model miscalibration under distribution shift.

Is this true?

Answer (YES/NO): YES